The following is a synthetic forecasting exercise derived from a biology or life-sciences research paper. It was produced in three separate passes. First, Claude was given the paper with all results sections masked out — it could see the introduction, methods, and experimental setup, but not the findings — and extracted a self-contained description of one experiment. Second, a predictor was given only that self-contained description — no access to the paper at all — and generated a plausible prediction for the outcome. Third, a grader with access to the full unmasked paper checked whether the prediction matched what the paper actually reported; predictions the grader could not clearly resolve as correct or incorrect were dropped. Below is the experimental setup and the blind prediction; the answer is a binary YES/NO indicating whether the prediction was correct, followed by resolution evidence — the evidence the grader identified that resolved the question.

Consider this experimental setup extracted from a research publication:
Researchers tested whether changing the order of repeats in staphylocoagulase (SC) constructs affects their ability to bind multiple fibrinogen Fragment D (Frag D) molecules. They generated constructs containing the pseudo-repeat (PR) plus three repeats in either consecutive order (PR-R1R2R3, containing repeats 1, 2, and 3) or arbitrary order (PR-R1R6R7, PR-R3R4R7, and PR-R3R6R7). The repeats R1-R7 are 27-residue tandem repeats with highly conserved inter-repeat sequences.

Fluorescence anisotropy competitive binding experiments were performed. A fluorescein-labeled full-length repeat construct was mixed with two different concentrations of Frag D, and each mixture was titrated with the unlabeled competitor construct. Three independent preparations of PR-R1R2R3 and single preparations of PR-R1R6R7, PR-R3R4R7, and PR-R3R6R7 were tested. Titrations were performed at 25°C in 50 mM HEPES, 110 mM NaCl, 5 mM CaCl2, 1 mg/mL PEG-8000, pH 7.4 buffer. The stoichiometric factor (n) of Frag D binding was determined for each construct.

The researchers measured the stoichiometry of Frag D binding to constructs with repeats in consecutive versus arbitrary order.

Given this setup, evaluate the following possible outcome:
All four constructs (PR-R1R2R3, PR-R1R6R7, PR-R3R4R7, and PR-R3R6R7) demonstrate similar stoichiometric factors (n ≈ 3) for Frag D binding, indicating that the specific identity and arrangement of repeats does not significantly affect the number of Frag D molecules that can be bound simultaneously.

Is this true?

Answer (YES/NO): YES